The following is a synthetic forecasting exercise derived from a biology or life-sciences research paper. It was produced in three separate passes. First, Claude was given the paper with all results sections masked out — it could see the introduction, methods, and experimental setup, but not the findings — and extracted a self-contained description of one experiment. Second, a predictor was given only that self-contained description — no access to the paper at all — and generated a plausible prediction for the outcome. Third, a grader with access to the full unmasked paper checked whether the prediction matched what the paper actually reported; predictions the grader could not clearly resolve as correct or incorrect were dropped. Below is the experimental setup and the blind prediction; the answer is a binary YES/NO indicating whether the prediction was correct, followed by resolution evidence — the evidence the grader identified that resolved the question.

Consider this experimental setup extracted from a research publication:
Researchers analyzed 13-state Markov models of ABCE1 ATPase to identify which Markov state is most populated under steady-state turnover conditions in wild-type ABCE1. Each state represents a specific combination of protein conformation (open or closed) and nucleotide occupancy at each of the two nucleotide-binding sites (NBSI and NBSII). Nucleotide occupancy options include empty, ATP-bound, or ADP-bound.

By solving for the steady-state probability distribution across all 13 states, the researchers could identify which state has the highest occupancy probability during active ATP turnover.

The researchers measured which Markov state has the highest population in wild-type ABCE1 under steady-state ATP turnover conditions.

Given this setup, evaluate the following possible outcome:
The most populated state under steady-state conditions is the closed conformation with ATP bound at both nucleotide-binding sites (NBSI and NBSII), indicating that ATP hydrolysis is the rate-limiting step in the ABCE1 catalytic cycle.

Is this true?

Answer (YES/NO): NO